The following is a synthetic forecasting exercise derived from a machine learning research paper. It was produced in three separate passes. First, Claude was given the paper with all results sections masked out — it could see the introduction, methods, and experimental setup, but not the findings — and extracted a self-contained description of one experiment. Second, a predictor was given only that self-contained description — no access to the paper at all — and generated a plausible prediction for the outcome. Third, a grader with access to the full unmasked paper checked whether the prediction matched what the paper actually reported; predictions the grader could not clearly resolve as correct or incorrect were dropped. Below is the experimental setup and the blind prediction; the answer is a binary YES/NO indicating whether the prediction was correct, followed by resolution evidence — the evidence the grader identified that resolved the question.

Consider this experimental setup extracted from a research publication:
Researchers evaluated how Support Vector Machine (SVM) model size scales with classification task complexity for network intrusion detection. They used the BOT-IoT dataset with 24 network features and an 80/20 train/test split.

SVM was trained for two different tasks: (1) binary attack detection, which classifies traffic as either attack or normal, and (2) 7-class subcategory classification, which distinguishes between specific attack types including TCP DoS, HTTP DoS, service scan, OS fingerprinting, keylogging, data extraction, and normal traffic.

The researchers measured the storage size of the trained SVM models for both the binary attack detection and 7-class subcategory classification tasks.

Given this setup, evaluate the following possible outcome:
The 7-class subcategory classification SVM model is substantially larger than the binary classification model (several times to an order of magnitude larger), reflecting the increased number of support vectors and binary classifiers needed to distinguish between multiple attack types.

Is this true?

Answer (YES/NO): YES